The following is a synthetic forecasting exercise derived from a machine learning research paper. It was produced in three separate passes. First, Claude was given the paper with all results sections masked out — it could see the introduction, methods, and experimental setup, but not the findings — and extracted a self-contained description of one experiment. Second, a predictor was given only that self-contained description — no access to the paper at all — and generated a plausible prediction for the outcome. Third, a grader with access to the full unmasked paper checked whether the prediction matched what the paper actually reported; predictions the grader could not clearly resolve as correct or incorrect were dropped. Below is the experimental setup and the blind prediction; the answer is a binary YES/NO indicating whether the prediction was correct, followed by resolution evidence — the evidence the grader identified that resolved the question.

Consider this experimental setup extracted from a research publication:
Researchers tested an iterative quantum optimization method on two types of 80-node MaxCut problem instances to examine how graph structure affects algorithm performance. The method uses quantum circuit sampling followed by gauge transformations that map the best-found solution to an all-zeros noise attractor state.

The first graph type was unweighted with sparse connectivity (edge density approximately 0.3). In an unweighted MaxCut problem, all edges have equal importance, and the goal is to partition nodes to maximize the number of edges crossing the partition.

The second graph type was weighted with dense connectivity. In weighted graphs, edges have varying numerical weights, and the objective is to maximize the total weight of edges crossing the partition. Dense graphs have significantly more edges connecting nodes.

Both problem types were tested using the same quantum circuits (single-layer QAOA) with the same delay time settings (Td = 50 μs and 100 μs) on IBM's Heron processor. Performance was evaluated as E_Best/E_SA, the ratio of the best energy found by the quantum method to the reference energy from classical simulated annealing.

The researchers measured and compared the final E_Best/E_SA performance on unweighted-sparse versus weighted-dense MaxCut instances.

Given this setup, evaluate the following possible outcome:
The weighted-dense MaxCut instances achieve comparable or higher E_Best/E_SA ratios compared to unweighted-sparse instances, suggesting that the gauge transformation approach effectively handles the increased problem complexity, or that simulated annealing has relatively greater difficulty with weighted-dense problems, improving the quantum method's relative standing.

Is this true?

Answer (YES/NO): NO